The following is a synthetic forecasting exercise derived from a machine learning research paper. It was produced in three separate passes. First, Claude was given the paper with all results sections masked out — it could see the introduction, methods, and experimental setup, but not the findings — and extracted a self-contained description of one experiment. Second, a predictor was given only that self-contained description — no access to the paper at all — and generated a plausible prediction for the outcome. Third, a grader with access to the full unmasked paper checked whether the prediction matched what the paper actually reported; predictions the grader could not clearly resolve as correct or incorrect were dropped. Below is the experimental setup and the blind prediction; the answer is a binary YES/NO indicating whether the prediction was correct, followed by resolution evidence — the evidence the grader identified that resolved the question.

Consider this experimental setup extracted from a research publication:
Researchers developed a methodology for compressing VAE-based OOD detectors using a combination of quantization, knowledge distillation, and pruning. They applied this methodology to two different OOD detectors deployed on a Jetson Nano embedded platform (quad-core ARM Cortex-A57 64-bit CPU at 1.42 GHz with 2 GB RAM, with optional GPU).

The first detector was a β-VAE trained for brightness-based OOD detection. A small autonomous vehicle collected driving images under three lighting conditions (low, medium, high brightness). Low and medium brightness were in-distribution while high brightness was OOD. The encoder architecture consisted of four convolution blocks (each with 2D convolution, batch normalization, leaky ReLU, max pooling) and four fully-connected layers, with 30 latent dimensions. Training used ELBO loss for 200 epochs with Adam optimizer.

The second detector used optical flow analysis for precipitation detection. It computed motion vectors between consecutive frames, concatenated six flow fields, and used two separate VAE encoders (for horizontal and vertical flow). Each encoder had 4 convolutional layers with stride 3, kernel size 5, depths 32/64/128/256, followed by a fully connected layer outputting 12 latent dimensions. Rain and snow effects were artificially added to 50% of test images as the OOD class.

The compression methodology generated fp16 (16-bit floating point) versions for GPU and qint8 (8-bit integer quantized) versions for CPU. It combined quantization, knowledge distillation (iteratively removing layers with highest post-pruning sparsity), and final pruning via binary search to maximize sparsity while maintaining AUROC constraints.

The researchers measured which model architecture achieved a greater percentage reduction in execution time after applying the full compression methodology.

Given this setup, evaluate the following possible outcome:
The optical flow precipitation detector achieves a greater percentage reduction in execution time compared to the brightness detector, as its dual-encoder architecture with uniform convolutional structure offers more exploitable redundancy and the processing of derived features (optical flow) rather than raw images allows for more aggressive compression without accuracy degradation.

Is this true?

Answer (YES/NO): NO